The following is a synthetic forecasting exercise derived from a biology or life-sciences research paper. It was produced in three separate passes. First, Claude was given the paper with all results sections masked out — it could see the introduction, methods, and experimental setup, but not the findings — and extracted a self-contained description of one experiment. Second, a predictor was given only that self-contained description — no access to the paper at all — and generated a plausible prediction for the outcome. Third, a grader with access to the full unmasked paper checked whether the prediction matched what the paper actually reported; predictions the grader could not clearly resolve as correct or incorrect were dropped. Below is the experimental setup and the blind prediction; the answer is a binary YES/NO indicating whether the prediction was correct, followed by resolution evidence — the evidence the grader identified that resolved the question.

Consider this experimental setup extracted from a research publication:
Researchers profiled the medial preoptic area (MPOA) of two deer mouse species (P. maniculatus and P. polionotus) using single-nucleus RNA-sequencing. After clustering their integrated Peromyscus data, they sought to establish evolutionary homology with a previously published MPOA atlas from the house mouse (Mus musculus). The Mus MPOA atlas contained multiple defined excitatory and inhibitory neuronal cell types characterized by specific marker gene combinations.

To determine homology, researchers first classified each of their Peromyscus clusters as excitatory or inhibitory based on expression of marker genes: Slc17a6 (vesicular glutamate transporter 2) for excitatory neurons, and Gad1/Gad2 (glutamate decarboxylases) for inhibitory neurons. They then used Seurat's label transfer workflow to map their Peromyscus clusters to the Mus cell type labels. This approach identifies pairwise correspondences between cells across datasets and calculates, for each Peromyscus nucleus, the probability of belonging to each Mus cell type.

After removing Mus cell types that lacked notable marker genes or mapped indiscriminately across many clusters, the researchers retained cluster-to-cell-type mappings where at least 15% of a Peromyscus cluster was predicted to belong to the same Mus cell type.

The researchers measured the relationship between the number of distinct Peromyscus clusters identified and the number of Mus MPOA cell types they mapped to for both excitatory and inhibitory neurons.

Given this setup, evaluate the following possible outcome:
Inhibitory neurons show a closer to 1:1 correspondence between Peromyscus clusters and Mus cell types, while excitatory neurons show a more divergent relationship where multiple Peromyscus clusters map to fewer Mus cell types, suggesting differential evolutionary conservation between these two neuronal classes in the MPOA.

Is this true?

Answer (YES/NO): YES